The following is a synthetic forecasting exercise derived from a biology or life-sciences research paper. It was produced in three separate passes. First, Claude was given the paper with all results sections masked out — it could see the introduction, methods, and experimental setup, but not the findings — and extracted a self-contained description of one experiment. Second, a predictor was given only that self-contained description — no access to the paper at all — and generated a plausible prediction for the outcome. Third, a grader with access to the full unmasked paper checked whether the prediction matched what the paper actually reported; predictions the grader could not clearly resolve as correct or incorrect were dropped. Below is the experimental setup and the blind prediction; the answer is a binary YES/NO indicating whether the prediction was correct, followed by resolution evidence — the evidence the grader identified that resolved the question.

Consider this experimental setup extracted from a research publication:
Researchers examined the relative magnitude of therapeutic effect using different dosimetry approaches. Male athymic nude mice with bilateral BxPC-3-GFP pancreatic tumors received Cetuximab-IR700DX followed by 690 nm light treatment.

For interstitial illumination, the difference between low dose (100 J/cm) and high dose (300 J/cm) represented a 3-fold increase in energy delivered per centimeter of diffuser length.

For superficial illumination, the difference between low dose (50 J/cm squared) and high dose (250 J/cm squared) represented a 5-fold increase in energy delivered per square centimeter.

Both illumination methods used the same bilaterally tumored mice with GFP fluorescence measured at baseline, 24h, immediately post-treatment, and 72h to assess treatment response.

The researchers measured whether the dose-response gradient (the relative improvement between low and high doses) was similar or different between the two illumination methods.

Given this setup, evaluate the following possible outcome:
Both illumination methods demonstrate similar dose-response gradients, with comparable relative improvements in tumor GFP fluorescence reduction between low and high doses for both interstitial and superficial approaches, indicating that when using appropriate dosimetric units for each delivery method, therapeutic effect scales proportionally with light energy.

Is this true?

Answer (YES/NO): NO